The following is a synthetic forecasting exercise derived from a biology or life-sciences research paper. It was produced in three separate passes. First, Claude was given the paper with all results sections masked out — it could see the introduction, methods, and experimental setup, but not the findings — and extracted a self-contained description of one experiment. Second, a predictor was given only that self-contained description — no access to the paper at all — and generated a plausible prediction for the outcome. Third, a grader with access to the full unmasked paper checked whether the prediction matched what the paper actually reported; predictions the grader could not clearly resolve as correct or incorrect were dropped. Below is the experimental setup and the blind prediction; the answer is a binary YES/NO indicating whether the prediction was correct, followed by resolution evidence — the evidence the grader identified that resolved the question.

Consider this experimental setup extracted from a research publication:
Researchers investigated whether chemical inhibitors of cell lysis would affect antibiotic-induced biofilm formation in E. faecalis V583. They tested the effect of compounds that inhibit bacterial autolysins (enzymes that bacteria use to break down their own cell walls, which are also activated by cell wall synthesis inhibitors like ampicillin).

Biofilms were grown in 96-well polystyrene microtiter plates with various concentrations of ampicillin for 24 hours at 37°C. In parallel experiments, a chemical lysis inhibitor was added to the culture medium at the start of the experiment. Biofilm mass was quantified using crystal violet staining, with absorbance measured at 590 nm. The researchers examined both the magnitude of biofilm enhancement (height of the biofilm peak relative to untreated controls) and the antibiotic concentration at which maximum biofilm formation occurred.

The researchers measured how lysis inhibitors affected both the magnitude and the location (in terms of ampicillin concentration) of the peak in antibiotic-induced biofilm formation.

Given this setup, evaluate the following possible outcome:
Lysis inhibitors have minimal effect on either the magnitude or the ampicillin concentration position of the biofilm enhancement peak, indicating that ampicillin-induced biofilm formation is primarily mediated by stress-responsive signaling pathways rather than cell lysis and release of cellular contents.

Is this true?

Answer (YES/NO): NO